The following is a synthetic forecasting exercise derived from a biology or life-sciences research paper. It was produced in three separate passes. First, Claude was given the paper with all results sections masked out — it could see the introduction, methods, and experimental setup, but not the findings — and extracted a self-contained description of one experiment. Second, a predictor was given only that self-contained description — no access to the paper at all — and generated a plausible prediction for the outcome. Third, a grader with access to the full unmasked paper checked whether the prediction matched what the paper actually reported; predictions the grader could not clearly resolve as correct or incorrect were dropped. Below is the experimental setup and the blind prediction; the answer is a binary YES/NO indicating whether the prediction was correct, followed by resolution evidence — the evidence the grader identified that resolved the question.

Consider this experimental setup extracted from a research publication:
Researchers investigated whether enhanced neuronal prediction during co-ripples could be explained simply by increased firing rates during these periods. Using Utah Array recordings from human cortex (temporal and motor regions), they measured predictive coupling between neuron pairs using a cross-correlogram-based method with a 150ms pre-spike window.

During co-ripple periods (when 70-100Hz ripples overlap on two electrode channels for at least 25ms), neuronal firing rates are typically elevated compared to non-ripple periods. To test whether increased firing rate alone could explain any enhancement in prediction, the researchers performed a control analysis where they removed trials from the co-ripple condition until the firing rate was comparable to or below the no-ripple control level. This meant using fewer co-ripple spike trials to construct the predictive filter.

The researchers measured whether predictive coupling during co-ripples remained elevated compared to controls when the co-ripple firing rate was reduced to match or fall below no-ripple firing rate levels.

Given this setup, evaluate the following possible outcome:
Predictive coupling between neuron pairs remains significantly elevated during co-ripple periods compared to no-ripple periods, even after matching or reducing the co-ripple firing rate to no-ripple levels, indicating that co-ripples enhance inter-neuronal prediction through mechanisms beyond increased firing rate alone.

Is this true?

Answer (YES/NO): YES